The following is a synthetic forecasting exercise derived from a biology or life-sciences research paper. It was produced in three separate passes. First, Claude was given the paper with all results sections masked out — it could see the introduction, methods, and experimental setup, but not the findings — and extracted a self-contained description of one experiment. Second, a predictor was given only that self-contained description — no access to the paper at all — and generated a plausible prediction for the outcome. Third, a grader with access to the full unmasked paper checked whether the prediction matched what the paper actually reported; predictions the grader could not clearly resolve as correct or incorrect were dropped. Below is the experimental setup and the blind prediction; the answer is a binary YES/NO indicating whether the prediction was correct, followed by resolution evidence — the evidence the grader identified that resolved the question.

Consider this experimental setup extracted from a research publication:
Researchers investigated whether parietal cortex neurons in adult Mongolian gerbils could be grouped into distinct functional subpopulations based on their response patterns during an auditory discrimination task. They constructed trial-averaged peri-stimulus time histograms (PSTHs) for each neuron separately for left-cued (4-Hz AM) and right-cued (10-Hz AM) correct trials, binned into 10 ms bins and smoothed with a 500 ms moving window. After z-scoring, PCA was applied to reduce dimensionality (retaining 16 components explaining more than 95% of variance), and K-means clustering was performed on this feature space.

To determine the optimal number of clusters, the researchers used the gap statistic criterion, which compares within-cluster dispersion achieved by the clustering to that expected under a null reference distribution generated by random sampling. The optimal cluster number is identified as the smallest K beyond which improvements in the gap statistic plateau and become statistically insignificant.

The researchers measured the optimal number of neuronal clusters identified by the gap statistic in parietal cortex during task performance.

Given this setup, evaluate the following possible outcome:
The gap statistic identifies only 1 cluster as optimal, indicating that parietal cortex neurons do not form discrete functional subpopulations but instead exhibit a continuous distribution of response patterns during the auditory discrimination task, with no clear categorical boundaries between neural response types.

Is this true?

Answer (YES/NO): NO